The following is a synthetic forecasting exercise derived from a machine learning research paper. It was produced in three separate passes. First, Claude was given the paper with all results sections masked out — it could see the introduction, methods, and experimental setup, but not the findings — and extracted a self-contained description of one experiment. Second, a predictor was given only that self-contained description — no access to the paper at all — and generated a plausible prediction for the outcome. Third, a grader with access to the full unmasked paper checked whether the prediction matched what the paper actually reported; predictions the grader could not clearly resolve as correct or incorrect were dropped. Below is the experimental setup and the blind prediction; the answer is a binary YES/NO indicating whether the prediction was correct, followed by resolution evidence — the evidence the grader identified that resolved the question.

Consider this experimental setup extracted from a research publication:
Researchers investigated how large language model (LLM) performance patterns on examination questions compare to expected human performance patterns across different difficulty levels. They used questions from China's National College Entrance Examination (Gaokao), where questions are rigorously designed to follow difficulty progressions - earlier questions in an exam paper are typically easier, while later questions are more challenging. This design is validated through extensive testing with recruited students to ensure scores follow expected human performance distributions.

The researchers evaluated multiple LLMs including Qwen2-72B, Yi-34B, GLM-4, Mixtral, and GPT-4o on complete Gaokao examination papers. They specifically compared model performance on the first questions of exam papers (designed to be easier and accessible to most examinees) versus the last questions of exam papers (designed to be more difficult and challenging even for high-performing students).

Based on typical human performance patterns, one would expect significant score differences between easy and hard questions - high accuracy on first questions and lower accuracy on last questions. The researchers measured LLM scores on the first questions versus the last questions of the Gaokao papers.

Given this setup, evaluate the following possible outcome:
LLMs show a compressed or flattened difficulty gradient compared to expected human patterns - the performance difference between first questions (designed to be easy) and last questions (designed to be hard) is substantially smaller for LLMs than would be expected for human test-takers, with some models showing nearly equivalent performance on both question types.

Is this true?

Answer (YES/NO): YES